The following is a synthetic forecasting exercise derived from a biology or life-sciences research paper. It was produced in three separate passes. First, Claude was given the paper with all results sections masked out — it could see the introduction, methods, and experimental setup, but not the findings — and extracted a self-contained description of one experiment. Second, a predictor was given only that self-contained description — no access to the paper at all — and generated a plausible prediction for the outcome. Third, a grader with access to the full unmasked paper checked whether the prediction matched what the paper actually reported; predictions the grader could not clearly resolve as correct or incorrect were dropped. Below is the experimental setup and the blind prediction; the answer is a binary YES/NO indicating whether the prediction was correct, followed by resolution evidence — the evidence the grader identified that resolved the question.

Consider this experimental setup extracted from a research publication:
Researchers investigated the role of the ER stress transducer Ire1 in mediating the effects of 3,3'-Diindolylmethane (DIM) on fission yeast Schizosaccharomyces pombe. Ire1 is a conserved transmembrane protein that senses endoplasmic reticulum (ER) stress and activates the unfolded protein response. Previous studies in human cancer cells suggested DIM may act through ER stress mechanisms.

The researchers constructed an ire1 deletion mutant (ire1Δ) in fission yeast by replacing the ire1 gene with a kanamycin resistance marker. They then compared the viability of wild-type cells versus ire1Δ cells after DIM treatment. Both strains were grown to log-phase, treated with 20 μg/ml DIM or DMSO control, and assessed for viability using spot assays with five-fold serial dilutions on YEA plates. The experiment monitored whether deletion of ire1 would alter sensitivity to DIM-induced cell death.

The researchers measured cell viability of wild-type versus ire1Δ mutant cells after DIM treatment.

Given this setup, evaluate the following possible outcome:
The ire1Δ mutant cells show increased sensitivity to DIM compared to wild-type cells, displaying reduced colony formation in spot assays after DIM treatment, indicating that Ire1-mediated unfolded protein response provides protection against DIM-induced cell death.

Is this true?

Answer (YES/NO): NO